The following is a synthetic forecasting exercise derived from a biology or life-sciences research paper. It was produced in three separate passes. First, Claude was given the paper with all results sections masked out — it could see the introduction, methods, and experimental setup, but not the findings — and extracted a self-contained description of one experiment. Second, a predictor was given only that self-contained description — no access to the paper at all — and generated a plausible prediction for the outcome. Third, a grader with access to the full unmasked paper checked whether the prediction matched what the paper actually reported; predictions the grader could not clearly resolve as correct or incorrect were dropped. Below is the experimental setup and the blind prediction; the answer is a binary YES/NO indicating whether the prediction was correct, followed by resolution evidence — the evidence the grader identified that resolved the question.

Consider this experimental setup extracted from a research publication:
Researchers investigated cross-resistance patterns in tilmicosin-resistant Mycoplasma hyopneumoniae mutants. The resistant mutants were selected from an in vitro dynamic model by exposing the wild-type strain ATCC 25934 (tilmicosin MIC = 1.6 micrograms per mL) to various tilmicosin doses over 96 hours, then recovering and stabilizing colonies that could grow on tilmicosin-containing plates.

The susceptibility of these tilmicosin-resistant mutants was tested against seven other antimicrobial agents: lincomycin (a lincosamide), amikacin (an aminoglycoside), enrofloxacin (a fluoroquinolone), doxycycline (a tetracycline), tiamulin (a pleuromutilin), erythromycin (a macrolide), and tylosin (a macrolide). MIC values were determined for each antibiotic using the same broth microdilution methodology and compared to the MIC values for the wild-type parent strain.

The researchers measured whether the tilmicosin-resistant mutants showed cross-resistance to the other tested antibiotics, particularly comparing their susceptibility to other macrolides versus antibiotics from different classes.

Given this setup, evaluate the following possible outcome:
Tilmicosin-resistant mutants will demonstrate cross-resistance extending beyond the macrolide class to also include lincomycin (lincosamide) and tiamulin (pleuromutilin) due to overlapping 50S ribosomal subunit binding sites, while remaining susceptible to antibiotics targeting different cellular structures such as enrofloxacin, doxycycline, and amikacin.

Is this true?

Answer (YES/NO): NO